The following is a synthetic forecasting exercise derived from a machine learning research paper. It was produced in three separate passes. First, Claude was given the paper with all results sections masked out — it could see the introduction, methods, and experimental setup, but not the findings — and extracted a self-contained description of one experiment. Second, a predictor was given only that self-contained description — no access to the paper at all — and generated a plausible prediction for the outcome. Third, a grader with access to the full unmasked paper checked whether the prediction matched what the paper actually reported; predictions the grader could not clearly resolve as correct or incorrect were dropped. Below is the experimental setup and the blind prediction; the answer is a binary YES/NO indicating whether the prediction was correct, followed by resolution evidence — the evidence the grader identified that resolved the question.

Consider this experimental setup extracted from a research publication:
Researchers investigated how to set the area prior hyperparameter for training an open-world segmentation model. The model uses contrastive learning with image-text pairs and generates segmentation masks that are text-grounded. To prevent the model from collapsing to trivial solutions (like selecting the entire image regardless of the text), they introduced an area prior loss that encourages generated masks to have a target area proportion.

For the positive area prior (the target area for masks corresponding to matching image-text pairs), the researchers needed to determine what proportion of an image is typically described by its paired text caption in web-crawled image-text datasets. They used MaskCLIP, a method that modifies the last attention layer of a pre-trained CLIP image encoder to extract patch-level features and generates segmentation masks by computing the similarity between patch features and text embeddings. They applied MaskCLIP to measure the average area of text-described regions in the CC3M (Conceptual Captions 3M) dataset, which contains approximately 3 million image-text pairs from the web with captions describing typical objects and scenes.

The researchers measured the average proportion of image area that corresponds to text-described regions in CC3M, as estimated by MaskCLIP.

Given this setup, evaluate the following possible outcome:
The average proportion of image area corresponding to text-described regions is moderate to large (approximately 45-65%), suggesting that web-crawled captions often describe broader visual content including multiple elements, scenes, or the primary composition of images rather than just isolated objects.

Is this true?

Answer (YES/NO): NO